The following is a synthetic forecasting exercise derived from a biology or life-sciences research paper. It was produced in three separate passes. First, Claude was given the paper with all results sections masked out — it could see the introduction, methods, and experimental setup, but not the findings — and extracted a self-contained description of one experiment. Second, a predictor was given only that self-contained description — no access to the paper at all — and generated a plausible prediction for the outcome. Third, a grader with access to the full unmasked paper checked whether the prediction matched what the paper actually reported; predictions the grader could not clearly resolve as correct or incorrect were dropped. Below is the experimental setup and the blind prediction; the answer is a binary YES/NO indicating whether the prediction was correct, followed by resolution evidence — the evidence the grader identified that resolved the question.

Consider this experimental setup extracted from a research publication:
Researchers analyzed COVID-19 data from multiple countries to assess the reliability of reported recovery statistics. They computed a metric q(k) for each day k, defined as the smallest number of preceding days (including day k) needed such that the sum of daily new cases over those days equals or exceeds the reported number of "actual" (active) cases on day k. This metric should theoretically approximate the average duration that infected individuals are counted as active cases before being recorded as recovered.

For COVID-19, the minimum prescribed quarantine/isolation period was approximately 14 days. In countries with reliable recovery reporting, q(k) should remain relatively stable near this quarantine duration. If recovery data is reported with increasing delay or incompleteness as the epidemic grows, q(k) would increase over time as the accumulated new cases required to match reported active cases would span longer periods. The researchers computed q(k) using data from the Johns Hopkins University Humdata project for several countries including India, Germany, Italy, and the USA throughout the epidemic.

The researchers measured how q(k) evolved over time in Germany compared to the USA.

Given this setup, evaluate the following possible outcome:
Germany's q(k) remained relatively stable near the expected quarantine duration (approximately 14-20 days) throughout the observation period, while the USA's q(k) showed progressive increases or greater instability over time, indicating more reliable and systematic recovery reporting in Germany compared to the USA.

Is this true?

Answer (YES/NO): YES